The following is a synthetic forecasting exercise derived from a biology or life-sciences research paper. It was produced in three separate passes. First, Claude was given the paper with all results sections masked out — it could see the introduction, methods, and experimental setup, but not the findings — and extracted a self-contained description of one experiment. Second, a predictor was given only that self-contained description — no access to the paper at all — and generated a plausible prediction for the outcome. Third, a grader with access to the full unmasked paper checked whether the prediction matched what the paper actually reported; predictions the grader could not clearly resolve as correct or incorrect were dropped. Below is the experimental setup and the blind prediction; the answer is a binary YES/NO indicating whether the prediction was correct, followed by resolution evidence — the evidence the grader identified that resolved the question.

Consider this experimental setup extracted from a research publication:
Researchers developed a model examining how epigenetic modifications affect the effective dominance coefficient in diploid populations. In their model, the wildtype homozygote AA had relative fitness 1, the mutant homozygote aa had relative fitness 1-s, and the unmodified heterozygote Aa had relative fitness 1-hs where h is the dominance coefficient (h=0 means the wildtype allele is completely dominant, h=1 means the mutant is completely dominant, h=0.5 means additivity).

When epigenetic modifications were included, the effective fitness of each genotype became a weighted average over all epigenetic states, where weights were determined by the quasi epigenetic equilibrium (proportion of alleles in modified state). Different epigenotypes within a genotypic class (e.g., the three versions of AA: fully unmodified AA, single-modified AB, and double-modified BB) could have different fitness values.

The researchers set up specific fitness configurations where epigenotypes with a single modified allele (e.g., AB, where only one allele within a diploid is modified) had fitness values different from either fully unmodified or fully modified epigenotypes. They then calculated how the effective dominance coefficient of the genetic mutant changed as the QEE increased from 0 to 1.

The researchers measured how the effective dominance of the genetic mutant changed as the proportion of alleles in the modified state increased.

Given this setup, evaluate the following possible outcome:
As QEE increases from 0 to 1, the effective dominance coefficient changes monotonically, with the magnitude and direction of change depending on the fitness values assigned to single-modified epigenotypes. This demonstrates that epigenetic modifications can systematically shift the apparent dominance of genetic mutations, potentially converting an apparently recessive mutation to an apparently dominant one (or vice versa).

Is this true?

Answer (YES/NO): NO